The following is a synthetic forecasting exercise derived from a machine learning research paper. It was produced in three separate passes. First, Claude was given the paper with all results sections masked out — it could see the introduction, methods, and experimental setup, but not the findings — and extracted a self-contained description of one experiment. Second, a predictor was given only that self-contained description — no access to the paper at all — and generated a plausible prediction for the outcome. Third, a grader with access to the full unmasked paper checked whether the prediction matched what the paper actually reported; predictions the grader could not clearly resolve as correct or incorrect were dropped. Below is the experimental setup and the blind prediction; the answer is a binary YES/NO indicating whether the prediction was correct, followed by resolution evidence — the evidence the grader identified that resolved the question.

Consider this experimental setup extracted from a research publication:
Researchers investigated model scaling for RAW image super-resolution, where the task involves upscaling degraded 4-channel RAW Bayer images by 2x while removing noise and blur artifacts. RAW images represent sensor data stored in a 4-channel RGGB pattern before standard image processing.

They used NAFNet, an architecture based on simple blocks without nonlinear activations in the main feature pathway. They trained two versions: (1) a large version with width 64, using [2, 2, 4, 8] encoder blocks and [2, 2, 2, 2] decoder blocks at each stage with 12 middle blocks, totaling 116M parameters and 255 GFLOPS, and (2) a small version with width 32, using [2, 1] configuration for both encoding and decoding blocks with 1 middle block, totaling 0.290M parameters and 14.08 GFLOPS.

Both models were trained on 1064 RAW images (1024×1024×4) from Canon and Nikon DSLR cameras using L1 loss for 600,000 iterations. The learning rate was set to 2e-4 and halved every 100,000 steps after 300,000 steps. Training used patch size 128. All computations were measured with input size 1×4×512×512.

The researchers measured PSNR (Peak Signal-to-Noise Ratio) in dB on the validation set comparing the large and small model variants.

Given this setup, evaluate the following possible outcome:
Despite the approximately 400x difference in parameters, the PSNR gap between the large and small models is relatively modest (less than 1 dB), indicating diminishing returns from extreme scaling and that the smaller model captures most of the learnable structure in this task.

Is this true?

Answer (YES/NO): YES